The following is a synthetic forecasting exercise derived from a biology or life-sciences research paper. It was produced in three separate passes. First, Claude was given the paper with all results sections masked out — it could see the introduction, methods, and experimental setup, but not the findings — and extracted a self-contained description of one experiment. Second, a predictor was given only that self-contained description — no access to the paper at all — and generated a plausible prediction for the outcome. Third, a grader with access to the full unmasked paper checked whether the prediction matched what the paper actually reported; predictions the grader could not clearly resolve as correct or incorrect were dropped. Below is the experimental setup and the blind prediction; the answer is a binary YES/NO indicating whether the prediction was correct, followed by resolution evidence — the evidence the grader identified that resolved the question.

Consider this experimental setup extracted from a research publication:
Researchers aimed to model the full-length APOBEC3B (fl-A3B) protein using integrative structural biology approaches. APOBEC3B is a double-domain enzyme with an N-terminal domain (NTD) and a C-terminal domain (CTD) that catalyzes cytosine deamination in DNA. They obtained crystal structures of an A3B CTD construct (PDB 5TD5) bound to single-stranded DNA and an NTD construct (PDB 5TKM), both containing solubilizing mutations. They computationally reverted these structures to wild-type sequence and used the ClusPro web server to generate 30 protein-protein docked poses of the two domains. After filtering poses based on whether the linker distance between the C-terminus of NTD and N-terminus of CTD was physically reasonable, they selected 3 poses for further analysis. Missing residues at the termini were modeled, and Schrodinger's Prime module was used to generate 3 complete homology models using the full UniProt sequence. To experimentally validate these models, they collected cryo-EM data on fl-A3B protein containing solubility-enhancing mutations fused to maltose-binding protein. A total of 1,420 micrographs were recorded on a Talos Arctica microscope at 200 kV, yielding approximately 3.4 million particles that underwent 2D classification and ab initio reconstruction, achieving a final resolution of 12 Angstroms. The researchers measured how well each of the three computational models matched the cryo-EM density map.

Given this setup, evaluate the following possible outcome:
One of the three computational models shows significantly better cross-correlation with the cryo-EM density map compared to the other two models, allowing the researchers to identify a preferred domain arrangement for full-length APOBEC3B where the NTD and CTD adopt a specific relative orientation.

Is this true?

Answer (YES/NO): YES